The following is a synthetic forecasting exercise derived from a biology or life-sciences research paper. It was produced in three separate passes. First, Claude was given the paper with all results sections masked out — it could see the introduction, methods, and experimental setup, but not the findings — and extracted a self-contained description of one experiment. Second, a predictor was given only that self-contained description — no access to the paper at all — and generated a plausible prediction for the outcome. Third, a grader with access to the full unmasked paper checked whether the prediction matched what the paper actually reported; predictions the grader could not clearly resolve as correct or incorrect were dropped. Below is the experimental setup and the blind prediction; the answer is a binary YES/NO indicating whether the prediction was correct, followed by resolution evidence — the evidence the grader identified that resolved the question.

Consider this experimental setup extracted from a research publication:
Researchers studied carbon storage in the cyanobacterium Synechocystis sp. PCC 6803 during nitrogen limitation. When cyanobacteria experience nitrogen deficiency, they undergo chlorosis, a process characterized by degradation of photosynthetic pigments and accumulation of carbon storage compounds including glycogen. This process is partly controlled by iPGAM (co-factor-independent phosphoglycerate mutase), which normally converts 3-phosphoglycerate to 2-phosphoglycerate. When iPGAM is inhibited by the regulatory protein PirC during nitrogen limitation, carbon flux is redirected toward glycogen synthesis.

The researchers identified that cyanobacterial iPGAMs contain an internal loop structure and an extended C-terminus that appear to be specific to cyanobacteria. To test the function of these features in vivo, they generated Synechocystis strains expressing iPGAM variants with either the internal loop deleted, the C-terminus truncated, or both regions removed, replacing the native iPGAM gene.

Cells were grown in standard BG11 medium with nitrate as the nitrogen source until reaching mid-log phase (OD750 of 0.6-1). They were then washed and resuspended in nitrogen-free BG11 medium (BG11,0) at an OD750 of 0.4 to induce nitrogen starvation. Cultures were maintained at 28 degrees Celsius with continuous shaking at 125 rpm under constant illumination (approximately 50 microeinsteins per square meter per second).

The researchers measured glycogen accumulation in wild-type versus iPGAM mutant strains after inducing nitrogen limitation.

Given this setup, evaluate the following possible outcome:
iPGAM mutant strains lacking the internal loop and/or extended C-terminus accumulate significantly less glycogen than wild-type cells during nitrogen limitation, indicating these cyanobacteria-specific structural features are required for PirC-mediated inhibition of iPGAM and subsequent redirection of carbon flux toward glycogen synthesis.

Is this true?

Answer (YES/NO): NO